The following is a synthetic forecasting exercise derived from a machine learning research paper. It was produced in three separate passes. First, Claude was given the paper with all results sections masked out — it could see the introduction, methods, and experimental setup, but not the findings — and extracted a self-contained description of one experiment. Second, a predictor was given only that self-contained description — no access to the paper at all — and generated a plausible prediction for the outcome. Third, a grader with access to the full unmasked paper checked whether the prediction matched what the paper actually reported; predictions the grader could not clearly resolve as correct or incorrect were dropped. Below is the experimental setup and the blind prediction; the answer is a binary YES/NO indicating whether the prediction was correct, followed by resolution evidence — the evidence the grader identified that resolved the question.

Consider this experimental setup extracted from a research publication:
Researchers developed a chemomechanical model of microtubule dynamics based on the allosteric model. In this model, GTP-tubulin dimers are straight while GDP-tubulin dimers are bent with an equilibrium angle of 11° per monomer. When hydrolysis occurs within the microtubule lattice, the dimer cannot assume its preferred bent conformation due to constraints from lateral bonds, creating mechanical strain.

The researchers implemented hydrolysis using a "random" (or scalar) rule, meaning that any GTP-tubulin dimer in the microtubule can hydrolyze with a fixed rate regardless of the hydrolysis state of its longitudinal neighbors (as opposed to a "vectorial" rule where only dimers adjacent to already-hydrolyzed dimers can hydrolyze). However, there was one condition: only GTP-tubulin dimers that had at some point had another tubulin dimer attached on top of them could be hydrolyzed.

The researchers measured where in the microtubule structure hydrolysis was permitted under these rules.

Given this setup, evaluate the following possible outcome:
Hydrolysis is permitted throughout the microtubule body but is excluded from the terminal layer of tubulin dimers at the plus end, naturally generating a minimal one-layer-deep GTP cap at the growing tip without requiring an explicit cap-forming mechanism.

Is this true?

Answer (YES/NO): YES